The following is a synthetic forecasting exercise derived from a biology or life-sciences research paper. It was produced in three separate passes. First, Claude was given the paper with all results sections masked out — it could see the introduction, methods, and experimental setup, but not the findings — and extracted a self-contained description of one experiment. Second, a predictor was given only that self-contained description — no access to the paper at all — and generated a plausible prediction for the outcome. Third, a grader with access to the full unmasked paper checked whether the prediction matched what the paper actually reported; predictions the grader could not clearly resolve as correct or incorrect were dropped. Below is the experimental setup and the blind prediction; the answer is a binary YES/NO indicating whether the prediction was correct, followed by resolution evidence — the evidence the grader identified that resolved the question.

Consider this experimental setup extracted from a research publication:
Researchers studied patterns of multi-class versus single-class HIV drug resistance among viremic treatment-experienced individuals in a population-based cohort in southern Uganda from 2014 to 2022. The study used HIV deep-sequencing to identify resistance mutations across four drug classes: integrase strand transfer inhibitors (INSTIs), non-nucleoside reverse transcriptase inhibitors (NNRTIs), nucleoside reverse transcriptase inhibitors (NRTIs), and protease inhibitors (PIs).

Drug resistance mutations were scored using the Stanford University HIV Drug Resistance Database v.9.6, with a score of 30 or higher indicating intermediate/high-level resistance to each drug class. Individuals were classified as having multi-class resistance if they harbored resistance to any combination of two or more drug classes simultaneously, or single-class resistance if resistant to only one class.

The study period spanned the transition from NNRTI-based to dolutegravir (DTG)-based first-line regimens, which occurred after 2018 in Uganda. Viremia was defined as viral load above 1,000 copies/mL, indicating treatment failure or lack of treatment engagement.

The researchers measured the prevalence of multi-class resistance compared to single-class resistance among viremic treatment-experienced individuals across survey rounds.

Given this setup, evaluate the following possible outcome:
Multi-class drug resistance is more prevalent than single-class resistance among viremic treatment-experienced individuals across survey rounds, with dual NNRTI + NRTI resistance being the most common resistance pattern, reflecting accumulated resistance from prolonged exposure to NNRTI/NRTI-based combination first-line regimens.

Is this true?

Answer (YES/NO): NO